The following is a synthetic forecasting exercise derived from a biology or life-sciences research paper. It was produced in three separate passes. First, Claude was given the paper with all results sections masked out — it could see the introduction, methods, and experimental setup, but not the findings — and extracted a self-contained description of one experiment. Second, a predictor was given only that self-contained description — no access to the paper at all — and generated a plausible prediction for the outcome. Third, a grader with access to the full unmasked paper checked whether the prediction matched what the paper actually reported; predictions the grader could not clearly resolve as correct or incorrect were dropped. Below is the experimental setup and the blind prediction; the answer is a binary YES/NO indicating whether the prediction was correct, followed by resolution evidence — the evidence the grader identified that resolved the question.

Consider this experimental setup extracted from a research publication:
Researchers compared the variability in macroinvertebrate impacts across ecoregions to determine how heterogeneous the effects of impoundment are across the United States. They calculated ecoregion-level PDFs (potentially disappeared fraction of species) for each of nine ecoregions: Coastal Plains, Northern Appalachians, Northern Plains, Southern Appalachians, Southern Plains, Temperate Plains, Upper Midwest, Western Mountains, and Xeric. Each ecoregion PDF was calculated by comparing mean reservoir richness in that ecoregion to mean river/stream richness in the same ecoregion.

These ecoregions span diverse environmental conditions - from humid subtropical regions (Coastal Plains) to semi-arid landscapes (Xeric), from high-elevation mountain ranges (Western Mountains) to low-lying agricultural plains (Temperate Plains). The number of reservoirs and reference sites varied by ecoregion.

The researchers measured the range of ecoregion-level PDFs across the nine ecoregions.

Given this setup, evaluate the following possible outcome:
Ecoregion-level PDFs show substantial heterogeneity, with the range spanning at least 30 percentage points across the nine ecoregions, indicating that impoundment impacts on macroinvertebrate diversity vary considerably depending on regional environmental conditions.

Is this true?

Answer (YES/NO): YES